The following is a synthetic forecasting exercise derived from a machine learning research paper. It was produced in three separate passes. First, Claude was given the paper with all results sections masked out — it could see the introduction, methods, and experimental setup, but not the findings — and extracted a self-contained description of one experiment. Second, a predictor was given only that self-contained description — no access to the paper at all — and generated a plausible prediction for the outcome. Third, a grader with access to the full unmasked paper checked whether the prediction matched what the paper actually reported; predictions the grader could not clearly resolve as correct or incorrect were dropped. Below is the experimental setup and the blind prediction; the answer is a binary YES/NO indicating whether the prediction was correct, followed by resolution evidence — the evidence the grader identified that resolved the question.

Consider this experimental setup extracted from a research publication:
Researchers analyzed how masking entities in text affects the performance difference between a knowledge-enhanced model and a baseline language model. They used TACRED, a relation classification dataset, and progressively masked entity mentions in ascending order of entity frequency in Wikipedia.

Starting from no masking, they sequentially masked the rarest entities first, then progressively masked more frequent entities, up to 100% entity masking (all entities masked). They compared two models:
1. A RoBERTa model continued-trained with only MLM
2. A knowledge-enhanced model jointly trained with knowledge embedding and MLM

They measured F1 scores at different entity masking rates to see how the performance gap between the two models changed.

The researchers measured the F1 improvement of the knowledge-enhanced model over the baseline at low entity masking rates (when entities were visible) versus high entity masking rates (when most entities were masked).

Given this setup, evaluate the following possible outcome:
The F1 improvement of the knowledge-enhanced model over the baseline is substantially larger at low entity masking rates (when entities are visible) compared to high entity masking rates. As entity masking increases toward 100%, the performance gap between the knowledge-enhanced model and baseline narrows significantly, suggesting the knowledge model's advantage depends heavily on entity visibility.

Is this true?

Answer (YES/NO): YES